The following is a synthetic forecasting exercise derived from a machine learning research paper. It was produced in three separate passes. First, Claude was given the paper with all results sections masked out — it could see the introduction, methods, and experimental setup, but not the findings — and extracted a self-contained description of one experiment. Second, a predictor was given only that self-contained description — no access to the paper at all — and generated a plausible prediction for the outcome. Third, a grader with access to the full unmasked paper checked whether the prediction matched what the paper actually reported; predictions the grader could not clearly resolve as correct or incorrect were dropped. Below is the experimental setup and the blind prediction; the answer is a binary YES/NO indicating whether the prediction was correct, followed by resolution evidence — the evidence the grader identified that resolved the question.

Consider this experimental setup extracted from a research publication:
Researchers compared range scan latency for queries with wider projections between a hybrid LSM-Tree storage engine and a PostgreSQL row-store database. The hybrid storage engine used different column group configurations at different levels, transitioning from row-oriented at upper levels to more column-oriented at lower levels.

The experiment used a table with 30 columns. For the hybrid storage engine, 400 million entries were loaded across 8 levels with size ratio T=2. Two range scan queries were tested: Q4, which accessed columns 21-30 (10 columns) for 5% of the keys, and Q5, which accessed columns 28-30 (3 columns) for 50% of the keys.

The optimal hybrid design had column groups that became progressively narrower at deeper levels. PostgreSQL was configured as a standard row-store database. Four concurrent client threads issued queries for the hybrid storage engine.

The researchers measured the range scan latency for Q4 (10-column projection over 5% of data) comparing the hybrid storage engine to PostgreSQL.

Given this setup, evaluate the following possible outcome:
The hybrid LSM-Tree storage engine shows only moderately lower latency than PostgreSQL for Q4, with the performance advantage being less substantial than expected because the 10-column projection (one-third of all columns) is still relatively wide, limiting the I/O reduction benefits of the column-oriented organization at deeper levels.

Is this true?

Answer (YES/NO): NO